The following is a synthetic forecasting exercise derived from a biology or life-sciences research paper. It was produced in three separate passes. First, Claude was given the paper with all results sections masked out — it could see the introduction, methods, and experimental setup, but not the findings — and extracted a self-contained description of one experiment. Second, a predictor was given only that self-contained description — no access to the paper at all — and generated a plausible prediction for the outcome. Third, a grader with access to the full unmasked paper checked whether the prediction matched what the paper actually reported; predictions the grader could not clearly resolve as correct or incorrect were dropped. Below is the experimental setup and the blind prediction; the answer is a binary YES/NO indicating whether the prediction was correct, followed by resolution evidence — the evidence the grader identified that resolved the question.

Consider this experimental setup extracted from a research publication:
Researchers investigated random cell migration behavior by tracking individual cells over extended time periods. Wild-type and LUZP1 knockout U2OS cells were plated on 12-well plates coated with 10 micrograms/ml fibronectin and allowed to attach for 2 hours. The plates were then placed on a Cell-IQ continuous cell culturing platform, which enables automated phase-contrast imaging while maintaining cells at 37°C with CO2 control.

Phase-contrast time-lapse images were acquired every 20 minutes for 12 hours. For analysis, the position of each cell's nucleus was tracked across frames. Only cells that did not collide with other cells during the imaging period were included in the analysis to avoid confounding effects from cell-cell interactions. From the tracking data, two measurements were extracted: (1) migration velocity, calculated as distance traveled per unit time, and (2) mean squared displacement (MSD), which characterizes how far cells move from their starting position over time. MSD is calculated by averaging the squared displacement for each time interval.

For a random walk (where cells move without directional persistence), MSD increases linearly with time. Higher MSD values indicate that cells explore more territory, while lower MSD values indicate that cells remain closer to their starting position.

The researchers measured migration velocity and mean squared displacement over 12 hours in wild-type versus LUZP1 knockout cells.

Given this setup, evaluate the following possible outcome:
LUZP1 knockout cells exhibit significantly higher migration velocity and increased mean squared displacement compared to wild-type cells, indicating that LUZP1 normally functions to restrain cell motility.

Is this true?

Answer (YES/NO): NO